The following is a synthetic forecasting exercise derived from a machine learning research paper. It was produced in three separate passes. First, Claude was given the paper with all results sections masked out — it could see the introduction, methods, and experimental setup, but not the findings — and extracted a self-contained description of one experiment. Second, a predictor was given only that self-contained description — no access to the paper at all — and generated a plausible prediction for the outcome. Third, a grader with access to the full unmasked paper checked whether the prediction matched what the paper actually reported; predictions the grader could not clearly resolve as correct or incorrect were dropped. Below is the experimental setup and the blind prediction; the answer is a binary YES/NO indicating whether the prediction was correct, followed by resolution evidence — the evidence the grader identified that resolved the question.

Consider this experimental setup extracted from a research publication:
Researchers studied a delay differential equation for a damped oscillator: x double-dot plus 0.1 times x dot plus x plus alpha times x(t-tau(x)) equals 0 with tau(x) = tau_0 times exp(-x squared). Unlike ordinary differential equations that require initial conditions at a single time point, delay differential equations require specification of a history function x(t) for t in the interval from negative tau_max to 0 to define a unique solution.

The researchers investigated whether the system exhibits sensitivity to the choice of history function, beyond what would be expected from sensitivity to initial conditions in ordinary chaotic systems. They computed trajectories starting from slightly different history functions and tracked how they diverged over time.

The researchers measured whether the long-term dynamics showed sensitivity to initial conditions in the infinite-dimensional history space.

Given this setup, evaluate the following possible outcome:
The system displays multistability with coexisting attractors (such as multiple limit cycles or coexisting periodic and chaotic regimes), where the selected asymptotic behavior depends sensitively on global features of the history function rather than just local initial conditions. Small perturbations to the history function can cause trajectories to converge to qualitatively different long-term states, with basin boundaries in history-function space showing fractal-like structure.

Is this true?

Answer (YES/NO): YES